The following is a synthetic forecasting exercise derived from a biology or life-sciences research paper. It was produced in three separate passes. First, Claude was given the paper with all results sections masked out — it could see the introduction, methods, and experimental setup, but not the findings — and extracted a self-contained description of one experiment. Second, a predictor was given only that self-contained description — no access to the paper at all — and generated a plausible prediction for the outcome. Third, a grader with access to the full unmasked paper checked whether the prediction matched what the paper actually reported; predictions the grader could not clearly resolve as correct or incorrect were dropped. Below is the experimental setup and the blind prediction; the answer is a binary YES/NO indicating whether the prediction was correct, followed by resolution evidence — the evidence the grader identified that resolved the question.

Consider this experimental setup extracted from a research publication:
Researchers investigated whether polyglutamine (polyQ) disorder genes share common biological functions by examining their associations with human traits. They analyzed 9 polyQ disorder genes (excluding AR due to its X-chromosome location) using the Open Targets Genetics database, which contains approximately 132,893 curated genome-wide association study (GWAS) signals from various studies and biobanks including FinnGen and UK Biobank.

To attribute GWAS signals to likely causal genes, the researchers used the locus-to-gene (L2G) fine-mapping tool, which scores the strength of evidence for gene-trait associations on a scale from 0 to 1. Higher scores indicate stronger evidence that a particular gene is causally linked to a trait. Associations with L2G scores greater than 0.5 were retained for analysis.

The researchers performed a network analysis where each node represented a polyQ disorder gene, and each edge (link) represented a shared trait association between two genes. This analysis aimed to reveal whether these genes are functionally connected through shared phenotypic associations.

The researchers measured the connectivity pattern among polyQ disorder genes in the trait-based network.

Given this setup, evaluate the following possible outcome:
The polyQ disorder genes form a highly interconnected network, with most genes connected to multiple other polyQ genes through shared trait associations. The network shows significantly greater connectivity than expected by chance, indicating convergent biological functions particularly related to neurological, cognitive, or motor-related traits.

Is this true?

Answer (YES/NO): NO